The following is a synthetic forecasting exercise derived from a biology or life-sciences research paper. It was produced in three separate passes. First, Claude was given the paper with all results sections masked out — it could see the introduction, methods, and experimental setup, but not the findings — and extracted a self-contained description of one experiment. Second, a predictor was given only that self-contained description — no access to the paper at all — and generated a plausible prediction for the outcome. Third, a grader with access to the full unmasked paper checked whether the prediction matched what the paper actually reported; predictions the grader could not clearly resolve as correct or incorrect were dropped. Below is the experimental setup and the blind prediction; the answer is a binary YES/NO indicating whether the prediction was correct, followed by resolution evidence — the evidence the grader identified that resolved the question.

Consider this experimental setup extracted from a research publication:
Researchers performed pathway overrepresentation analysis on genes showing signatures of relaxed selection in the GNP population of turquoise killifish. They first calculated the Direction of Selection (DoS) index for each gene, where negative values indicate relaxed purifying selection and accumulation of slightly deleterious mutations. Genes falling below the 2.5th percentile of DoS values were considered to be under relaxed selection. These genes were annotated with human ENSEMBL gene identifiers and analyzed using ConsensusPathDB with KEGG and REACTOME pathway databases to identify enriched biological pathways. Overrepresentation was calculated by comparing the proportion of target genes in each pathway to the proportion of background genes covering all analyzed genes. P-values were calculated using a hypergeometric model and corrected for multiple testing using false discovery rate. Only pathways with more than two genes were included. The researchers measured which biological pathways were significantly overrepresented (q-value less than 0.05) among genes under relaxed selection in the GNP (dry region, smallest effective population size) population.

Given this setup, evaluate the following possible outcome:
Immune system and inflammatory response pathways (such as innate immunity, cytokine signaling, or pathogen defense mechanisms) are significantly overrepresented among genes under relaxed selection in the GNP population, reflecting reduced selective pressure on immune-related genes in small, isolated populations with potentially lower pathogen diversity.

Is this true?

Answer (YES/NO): NO